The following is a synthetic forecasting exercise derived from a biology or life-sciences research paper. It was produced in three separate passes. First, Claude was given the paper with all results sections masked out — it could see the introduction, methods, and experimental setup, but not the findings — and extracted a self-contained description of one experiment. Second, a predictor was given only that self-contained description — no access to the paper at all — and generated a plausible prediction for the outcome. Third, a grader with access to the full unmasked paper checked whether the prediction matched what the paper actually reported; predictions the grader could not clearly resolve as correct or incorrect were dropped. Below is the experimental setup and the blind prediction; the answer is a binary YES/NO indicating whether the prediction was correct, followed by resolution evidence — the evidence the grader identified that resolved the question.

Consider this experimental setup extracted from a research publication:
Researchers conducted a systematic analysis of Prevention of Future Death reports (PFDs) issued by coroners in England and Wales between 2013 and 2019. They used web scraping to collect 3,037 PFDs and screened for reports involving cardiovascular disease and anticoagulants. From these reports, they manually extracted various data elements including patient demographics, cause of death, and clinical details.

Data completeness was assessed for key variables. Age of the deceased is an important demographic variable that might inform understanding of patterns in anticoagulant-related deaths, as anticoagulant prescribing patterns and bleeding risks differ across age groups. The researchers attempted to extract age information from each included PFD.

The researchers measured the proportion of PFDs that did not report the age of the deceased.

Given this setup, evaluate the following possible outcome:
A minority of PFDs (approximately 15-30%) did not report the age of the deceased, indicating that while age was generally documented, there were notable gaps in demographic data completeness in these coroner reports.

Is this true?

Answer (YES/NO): NO